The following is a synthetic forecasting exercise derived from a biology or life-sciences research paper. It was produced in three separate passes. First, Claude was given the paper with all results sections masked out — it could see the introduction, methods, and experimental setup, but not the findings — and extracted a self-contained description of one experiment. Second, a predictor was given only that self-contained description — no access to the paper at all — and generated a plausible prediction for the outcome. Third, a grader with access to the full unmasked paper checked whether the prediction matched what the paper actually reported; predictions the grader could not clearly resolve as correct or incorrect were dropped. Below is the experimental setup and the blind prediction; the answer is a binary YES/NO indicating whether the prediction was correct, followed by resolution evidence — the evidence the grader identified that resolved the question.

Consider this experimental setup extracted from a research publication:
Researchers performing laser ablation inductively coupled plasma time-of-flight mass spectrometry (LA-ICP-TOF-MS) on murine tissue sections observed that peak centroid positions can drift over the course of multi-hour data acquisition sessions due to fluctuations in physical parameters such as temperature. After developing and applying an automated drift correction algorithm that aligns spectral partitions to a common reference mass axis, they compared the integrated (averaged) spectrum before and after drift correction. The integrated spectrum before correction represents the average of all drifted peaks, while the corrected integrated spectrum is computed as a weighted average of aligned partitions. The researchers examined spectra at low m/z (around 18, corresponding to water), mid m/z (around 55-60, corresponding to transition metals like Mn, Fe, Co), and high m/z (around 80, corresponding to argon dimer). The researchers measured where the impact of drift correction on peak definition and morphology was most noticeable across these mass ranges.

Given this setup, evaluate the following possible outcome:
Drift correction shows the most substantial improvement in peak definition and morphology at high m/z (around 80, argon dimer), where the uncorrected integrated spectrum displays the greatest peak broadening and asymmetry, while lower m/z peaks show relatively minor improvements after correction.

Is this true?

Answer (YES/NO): NO